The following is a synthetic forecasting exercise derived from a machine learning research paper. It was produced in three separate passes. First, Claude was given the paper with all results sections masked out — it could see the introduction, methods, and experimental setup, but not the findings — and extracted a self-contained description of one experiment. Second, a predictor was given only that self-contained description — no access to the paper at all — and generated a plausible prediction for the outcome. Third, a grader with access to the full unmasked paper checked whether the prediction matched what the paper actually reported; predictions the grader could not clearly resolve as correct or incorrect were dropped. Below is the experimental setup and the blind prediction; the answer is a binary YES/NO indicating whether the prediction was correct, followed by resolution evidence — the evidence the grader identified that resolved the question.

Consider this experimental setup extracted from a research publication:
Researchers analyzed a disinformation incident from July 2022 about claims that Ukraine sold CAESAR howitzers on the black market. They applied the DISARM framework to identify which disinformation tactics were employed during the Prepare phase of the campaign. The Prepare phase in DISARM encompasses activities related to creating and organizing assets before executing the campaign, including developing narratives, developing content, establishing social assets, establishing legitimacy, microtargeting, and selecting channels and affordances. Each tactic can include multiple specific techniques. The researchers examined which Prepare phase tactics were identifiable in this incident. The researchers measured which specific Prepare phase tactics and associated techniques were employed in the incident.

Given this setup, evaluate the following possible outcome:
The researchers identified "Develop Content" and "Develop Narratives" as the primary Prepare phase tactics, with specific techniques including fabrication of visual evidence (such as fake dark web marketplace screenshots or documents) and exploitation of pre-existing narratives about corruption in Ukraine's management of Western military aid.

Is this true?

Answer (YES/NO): NO